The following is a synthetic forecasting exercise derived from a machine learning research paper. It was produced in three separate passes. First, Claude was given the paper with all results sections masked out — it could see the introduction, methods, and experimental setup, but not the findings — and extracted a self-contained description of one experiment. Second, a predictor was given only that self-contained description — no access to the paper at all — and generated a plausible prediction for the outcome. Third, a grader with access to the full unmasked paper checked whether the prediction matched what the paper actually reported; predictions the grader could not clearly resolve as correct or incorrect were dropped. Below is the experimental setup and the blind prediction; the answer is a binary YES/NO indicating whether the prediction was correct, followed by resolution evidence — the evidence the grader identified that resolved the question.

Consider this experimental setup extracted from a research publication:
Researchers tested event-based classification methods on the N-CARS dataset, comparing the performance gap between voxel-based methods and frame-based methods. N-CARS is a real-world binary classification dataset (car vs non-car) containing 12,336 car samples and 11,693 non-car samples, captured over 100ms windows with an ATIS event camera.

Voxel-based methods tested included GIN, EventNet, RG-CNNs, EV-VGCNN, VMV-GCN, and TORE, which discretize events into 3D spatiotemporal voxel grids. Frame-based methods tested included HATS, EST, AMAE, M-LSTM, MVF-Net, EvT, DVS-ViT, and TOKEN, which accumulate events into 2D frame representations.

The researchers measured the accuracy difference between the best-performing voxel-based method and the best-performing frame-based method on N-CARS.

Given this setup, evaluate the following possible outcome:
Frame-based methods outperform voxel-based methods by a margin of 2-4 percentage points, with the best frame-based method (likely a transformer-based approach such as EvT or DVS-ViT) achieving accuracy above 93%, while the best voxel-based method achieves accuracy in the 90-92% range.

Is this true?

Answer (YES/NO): NO